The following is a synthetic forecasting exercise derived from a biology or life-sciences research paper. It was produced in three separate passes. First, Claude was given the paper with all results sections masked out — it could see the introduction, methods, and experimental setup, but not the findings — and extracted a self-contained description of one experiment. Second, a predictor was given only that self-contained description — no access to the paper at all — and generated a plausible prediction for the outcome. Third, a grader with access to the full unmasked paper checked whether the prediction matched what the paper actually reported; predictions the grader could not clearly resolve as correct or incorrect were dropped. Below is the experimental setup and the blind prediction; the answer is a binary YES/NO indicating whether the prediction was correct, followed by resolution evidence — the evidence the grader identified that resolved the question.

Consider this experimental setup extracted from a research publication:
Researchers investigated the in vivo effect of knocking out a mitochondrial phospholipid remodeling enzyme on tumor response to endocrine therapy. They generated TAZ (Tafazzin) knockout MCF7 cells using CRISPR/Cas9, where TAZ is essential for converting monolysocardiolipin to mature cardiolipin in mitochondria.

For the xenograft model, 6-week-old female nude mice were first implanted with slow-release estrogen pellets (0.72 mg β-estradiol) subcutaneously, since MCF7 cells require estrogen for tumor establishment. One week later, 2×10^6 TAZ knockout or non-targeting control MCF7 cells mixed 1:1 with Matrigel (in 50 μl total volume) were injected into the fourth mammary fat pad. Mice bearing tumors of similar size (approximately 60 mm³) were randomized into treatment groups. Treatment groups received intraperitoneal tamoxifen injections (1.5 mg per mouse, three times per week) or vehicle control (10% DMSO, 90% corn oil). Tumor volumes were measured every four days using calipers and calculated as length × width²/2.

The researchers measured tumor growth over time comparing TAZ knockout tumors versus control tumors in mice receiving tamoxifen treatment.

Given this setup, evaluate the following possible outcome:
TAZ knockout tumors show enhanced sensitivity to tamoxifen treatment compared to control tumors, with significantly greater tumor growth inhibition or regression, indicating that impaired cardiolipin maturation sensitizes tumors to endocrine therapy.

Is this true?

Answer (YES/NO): NO